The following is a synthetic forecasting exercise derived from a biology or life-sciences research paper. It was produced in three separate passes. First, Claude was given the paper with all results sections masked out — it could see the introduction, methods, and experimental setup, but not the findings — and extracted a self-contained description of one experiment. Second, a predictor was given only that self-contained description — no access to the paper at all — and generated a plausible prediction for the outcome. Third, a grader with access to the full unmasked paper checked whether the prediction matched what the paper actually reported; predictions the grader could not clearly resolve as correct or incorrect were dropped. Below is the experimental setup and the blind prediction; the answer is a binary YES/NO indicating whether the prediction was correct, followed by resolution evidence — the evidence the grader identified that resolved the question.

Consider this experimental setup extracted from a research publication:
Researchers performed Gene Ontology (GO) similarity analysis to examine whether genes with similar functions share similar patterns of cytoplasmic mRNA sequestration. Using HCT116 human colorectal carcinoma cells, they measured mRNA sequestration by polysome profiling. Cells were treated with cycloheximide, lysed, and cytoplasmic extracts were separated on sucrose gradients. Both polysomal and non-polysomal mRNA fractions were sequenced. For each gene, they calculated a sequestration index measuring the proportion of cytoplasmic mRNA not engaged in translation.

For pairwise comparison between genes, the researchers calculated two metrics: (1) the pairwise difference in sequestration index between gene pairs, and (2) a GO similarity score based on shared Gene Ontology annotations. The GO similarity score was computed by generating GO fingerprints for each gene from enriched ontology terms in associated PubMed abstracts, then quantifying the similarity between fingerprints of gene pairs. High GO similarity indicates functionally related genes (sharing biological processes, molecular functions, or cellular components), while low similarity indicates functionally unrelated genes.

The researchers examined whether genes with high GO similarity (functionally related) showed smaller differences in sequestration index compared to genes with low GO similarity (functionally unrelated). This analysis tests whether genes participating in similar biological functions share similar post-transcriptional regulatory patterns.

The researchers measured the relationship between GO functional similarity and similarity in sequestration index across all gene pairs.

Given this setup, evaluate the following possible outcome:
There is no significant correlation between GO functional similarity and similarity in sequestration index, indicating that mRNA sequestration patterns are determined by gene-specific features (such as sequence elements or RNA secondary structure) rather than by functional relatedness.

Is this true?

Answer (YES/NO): NO